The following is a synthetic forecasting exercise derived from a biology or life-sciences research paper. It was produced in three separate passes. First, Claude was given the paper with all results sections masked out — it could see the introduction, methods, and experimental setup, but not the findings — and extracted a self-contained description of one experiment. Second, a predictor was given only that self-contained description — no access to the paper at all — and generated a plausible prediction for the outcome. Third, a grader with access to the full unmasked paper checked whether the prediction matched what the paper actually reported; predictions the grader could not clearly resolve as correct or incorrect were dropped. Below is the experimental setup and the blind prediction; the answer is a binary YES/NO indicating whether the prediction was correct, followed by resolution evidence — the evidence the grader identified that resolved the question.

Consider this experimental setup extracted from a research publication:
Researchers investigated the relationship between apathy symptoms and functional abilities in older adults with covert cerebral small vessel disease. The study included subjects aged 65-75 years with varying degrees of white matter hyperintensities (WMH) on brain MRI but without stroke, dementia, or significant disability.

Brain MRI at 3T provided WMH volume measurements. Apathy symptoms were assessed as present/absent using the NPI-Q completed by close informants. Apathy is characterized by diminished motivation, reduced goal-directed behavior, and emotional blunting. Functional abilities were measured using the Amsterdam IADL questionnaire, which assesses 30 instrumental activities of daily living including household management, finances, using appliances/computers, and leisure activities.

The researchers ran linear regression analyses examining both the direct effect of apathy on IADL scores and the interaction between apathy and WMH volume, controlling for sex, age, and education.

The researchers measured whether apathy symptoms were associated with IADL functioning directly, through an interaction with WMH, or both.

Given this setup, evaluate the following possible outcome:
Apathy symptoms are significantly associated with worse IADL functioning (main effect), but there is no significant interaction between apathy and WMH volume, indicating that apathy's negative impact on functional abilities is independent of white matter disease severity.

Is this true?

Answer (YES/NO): YES